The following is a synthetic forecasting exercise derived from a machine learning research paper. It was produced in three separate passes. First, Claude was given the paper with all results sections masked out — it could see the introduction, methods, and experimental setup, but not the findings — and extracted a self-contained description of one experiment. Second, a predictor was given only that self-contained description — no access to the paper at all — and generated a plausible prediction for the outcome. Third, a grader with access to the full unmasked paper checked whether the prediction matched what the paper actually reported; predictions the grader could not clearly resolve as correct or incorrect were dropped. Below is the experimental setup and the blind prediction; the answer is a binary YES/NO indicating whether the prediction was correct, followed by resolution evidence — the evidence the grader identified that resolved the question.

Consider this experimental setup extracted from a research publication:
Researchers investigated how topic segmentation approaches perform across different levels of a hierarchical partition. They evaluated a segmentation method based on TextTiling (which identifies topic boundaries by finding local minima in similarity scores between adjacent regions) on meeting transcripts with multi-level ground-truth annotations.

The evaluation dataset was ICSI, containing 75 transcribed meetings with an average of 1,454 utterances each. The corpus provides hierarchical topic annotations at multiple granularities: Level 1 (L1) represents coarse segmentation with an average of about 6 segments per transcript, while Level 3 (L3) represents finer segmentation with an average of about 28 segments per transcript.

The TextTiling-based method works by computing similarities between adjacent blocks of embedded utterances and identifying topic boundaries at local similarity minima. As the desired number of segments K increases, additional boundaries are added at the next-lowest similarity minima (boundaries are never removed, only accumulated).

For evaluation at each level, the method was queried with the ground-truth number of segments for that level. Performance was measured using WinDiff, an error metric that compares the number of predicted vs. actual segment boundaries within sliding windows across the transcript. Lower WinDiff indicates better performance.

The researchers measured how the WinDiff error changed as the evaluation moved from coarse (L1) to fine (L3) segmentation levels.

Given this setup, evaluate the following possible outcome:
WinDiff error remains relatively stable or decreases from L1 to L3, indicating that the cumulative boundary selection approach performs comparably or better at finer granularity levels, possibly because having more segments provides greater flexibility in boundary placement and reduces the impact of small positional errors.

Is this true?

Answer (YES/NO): NO